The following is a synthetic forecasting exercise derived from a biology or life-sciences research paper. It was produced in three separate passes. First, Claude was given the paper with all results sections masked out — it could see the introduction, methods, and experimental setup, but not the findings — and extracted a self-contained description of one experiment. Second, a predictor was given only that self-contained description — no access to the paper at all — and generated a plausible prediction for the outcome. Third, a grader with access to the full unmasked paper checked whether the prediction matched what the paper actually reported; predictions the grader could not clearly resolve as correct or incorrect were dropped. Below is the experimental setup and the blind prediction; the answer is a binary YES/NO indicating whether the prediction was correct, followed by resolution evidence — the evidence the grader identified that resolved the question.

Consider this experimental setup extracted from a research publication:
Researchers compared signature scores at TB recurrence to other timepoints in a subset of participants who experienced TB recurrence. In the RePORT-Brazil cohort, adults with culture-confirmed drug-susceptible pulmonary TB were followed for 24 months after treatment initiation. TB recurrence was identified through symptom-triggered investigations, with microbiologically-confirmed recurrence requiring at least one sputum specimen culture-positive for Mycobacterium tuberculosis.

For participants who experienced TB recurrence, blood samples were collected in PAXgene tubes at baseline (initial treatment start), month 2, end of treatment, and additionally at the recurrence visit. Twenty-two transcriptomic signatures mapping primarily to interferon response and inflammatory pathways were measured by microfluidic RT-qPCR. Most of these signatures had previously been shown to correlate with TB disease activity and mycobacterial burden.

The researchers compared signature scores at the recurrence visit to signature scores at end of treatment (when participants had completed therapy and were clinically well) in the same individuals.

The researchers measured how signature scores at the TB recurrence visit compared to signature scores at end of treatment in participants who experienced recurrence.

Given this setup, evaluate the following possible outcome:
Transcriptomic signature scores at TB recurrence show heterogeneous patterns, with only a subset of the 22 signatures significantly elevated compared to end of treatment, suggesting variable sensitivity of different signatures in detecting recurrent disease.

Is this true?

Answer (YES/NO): NO